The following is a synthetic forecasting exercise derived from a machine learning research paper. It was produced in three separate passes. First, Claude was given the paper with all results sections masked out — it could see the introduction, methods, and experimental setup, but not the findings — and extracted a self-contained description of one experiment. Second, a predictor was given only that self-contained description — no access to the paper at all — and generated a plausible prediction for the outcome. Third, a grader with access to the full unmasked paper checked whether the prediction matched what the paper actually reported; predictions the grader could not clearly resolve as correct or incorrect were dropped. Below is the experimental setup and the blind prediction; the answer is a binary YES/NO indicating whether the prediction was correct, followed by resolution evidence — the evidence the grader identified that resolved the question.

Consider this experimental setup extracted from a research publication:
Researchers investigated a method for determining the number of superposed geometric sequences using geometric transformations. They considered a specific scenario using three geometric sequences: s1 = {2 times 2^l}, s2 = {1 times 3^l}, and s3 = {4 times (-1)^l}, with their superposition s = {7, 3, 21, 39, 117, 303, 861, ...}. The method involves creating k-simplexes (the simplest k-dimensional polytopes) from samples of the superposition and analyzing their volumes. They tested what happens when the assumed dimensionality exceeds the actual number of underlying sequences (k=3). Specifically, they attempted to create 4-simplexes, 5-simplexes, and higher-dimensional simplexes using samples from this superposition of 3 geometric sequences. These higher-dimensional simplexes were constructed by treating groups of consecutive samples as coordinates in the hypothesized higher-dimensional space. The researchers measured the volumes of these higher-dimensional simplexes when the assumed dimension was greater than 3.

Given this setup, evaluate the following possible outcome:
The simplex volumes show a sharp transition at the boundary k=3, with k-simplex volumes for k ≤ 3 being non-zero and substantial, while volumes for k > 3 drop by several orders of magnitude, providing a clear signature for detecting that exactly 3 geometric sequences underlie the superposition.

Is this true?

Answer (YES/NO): NO